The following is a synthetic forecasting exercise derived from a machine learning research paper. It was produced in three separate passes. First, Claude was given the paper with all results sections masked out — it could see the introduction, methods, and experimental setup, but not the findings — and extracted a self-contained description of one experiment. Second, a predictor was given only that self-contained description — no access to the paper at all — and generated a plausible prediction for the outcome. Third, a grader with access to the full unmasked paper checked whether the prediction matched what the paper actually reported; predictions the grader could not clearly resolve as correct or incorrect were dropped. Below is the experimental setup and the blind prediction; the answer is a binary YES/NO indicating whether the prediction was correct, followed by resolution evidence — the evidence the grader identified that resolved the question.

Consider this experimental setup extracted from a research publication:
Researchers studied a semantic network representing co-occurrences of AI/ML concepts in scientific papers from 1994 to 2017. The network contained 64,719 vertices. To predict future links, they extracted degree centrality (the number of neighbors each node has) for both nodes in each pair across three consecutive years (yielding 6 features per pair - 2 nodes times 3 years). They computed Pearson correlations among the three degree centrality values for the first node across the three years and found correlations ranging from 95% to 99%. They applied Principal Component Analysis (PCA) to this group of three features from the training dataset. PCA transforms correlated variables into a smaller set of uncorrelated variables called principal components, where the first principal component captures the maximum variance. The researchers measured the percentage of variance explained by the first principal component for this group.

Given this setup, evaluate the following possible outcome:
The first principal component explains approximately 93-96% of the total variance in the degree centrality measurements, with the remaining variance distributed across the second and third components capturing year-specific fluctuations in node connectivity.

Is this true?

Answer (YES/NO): NO